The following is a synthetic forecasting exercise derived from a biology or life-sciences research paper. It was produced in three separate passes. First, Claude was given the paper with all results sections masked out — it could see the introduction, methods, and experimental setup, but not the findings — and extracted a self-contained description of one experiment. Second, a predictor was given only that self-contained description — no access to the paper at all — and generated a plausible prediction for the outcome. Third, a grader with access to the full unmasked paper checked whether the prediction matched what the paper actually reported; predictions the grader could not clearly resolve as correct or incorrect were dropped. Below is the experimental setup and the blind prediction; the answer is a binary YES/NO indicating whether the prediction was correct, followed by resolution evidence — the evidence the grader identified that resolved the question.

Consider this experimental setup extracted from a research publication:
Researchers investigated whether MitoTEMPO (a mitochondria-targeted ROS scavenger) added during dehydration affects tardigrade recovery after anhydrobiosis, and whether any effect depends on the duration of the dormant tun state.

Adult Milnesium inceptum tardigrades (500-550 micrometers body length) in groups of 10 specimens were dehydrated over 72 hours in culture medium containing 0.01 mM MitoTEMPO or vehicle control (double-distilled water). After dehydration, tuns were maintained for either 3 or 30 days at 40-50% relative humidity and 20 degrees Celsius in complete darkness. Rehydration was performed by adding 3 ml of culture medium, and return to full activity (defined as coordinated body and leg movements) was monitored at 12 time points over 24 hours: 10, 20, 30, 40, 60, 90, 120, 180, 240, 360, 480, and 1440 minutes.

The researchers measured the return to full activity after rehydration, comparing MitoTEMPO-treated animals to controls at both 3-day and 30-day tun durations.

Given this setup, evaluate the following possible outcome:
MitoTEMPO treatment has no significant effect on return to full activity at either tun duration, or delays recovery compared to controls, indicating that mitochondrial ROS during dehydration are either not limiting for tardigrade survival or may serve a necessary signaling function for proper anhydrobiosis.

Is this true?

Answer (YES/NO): YES